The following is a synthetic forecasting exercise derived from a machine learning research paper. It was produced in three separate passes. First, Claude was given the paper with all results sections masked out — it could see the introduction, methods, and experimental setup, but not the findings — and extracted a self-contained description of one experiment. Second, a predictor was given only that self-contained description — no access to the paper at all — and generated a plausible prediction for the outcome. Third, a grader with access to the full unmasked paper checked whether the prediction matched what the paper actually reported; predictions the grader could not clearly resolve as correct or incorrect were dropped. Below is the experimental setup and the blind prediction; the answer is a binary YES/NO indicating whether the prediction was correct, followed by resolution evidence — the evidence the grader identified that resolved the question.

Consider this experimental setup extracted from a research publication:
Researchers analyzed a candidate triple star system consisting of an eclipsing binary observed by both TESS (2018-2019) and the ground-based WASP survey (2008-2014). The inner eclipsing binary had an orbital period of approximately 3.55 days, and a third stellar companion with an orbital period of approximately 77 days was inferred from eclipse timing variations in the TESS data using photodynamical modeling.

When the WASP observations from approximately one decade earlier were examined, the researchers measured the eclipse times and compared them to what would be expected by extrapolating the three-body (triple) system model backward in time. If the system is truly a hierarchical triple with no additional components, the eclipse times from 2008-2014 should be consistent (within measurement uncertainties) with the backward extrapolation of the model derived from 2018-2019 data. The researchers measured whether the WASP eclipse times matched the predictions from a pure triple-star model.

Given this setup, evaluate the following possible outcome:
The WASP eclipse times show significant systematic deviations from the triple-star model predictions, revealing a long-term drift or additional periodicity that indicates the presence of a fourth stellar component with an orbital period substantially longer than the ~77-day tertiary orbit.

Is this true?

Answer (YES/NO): YES